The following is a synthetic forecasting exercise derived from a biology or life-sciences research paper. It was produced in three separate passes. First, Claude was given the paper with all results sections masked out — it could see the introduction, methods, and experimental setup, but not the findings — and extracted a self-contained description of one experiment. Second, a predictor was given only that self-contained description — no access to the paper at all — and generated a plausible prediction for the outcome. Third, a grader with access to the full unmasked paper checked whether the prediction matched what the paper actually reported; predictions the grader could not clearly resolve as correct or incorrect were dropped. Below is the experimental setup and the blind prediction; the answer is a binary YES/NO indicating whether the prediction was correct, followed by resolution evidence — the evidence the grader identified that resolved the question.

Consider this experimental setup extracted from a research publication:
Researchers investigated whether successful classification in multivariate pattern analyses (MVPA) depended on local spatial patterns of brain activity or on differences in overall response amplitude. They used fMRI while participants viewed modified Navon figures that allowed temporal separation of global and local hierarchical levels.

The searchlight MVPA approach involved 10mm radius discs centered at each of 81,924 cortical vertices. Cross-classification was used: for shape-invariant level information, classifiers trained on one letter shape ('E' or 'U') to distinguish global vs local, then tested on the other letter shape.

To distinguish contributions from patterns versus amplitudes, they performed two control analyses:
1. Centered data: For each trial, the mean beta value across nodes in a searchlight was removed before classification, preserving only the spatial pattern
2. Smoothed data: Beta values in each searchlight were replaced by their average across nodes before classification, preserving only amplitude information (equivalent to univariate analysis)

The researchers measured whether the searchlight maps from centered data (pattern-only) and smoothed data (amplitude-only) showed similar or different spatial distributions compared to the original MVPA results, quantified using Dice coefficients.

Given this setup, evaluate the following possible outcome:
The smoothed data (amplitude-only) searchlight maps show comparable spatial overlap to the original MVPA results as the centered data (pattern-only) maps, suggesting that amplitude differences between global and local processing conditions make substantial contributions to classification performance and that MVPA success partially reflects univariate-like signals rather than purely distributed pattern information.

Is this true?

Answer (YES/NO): NO